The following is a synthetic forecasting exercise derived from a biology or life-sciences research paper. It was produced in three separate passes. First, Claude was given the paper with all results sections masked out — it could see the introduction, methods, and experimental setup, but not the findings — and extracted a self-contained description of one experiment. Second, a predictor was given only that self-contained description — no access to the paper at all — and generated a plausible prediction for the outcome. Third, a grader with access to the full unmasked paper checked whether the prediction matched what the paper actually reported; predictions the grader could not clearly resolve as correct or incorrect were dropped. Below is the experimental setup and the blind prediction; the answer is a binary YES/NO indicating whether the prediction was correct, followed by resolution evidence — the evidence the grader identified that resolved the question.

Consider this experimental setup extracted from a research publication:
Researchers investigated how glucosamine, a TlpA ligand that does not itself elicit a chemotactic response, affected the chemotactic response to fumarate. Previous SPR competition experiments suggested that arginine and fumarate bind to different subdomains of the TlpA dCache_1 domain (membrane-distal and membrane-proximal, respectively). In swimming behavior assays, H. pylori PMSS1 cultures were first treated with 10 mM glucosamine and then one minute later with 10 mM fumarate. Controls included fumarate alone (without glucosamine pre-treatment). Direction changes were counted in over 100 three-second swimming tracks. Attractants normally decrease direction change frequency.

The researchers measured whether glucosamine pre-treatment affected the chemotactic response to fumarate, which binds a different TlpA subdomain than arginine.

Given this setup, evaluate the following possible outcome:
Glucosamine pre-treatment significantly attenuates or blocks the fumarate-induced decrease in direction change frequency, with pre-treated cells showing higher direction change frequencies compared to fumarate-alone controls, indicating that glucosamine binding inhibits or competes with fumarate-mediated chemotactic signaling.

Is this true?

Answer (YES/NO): YES